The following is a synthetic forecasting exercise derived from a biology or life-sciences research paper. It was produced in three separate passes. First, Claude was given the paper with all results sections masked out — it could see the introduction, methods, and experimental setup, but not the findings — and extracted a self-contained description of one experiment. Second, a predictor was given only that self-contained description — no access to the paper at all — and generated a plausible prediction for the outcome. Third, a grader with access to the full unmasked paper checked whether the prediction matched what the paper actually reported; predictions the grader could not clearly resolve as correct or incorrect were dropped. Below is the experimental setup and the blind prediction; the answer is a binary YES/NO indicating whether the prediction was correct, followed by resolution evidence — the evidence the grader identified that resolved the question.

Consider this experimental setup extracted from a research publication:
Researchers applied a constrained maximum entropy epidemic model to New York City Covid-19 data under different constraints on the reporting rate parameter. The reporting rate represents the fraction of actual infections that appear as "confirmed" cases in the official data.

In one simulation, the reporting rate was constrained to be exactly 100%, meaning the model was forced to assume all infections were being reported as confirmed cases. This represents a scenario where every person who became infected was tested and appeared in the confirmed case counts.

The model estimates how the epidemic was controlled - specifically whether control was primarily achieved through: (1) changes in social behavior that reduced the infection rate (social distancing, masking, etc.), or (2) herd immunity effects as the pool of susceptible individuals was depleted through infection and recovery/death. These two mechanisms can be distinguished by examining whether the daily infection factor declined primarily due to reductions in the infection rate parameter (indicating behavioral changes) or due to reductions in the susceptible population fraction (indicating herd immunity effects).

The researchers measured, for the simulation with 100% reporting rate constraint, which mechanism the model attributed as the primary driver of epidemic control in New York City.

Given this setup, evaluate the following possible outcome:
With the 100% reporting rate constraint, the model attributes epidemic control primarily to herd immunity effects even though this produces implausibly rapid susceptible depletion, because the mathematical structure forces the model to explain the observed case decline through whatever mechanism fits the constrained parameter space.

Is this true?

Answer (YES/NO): NO